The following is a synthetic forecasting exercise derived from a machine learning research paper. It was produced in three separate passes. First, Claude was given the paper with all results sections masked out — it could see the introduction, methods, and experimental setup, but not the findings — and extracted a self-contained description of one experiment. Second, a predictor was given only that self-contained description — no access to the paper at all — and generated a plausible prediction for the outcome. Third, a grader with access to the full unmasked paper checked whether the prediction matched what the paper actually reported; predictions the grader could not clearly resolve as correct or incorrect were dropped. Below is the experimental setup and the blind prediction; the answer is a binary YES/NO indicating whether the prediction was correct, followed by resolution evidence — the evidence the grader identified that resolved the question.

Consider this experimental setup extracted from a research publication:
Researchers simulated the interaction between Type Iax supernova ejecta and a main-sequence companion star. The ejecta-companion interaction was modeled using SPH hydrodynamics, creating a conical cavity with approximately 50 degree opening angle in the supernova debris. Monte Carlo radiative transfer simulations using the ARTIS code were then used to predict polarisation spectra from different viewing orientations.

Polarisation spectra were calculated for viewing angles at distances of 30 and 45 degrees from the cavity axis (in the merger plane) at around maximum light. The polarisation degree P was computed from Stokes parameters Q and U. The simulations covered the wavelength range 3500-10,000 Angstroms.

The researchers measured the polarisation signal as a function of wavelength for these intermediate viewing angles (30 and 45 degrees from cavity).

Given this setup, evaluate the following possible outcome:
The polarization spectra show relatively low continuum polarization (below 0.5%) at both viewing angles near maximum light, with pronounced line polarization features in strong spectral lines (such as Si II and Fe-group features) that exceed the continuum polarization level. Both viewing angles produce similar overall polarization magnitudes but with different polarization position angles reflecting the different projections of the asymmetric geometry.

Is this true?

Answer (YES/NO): NO